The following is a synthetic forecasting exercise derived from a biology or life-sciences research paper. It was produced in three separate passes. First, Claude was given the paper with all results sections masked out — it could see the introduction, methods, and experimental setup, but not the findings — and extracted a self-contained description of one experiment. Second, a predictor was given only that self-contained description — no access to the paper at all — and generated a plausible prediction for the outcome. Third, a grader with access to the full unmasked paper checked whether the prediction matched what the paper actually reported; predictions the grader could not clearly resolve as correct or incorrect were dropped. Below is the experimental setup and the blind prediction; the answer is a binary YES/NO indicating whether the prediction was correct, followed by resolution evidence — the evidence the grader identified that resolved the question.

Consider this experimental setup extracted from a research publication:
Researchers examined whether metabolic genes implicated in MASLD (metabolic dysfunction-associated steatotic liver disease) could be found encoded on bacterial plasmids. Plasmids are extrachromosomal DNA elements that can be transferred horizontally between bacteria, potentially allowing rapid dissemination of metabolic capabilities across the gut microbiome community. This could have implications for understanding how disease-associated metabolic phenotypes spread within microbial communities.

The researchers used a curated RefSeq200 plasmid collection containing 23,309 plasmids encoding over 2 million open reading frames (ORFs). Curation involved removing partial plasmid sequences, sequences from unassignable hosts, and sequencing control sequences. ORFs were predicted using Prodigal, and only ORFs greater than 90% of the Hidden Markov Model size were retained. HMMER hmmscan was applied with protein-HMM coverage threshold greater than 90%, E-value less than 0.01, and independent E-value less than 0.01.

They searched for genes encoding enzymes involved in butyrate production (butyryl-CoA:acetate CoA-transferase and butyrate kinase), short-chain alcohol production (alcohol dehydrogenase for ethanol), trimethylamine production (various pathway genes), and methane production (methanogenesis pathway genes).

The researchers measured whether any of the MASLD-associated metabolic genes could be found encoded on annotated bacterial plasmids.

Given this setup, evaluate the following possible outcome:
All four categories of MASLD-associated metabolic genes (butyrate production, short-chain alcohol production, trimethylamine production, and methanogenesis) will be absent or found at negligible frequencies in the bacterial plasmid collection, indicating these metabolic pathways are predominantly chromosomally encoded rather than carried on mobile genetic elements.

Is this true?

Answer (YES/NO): NO